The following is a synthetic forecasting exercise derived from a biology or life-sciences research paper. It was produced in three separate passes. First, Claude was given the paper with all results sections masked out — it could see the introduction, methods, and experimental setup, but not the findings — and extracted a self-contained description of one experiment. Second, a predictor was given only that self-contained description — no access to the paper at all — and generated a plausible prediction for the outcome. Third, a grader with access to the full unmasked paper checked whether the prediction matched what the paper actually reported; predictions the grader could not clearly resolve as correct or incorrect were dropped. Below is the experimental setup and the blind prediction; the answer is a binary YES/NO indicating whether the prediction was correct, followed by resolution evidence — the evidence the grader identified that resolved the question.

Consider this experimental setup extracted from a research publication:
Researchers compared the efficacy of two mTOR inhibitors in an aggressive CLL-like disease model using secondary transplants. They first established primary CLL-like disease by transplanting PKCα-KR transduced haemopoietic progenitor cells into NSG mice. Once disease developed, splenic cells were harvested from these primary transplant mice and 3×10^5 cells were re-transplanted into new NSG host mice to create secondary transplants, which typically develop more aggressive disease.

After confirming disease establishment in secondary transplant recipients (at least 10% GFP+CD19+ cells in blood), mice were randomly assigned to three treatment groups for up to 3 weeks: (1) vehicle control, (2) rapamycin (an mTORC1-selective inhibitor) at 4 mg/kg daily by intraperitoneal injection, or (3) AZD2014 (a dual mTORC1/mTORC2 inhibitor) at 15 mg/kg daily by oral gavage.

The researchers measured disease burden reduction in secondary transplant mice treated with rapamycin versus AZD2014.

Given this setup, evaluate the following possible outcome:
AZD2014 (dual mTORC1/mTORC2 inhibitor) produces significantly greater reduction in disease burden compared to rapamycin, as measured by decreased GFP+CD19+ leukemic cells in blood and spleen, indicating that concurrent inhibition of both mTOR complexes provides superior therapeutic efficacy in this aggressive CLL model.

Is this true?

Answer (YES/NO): NO